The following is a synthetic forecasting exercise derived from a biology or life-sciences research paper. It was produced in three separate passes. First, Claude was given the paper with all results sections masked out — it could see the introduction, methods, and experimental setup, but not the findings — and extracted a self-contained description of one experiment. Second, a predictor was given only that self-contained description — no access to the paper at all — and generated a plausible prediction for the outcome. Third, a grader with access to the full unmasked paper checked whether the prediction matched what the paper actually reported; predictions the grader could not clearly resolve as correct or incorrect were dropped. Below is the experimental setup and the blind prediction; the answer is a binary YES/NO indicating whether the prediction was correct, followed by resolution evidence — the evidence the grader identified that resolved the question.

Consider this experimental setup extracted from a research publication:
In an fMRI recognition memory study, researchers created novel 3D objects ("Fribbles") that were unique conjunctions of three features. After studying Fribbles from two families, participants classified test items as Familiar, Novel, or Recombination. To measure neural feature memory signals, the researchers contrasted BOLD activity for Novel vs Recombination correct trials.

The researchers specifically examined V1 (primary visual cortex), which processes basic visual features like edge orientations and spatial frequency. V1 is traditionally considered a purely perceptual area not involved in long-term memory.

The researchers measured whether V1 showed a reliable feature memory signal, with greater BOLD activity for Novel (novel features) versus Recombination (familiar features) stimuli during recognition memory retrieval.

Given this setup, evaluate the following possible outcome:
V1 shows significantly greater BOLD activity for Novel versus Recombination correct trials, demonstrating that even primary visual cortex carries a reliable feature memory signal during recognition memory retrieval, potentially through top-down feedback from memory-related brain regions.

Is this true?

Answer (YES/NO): YES